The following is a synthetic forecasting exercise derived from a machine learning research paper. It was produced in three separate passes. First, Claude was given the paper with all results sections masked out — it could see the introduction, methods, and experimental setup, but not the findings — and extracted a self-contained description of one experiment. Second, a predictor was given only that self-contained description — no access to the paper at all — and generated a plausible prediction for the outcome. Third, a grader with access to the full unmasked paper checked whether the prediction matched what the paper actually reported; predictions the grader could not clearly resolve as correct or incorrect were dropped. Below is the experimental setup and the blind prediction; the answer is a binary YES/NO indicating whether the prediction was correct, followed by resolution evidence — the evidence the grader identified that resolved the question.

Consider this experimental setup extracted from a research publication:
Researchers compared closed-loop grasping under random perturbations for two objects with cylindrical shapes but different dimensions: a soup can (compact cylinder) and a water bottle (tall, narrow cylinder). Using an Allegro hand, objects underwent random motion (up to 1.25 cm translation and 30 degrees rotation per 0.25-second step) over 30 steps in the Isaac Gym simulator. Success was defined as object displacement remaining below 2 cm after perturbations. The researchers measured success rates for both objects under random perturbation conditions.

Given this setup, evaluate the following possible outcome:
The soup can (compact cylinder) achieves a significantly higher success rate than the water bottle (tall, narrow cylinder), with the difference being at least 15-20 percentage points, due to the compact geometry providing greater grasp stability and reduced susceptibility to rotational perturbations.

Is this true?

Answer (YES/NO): YES